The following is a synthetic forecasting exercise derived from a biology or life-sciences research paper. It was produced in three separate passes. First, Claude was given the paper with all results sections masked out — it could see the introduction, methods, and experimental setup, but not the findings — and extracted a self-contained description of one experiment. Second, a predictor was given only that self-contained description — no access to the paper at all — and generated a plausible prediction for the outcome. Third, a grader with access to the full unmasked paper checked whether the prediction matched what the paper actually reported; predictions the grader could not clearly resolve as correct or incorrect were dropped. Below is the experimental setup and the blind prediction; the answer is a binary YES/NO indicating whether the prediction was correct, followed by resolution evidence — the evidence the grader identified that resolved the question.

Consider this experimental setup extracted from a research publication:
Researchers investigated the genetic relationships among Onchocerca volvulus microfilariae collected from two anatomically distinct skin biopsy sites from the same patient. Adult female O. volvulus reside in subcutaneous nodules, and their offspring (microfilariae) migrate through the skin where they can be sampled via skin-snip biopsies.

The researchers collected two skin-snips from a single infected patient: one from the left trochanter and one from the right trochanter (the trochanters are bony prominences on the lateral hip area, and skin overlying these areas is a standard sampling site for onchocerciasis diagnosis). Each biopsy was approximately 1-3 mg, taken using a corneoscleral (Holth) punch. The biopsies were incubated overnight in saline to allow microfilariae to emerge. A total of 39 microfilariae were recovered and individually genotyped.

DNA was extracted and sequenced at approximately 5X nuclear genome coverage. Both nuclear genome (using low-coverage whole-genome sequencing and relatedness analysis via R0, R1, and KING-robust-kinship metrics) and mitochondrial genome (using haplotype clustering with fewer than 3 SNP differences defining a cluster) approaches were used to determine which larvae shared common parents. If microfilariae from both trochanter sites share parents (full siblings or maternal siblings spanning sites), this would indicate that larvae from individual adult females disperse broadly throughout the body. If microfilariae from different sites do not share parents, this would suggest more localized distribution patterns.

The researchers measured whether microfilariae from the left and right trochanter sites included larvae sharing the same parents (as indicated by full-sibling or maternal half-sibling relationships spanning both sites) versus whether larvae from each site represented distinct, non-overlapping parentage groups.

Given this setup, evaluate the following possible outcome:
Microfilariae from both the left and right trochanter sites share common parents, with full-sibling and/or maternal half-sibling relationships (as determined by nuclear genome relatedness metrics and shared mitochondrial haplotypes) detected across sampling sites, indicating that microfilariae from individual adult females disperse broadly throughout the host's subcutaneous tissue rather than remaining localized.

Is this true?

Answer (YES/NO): YES